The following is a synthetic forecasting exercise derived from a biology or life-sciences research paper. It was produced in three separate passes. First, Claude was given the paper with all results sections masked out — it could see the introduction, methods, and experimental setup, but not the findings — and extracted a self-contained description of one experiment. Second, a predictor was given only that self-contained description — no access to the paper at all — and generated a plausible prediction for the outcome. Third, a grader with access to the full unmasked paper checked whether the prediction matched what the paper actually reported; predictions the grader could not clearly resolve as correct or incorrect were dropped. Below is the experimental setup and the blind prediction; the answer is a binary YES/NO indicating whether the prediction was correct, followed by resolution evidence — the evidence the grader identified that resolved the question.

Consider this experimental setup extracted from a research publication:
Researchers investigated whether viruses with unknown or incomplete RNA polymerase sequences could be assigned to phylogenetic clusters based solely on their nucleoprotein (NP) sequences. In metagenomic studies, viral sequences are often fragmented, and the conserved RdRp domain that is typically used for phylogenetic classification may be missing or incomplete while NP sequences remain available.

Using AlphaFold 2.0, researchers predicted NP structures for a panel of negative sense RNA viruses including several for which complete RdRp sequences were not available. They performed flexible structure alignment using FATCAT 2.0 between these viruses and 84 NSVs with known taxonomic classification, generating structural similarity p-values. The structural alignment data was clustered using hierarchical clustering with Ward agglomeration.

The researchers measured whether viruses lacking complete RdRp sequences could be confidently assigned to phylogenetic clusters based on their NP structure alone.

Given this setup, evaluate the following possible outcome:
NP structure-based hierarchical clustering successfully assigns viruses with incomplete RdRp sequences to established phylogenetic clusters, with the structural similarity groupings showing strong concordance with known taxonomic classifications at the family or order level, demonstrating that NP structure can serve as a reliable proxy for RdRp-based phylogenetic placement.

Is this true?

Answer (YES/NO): YES